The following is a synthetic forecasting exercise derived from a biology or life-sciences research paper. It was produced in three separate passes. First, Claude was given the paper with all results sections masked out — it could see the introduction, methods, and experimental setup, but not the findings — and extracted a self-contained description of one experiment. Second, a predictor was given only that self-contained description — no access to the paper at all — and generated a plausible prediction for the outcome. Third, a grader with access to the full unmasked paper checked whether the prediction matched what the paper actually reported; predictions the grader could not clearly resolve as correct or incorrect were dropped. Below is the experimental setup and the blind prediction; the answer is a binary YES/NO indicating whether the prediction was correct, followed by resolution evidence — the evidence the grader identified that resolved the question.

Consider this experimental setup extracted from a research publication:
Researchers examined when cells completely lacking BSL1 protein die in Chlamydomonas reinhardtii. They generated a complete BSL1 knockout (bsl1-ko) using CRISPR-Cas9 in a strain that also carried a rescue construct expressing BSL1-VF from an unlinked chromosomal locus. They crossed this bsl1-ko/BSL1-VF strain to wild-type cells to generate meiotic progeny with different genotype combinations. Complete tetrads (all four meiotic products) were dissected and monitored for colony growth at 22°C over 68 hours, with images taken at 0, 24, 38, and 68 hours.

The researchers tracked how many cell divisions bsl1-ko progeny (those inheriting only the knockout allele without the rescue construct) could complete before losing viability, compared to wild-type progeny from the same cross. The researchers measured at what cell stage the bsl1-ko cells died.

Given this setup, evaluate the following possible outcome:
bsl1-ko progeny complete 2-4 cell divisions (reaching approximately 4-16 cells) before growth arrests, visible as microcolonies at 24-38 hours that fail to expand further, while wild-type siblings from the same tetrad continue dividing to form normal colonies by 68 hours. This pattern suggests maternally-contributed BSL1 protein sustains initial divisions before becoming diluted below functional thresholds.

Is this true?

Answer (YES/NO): NO